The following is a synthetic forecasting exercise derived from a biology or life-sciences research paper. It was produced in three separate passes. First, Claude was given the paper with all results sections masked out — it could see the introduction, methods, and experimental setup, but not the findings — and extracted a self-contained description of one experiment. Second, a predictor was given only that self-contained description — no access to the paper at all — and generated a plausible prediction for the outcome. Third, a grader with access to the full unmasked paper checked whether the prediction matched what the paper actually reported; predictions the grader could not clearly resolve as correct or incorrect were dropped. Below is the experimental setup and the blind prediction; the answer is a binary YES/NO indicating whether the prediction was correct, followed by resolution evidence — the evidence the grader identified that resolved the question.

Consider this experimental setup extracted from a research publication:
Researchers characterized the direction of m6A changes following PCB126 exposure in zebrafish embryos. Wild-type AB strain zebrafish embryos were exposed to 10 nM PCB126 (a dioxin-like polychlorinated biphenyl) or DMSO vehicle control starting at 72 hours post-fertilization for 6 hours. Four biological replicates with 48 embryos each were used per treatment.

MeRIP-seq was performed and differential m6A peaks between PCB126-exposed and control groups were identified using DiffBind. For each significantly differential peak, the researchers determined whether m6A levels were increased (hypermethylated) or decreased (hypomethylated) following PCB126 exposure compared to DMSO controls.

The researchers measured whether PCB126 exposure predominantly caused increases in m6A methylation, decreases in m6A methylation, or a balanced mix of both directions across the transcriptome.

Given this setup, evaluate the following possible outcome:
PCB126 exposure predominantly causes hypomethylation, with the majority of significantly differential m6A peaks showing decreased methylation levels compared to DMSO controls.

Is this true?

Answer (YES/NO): NO